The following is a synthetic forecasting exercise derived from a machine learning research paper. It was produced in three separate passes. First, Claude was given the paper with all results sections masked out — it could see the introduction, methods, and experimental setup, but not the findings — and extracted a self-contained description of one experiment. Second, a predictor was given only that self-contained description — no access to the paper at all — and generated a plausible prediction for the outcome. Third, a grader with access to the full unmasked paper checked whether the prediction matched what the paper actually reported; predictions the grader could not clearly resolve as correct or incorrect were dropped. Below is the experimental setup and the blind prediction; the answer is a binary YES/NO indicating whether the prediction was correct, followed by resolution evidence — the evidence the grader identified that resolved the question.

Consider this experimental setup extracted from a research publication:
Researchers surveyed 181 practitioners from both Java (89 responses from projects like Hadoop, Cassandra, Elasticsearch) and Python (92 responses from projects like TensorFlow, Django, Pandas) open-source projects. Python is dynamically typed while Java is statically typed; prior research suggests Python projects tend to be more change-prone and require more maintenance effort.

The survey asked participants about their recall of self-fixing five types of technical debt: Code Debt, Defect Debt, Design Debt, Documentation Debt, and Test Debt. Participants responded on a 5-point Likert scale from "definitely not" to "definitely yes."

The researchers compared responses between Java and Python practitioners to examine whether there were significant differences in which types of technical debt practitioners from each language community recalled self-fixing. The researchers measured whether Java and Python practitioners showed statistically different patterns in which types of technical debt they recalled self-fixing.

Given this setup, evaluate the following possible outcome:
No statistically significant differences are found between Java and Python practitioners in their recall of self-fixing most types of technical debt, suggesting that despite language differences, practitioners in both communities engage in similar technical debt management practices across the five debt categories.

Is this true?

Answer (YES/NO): NO